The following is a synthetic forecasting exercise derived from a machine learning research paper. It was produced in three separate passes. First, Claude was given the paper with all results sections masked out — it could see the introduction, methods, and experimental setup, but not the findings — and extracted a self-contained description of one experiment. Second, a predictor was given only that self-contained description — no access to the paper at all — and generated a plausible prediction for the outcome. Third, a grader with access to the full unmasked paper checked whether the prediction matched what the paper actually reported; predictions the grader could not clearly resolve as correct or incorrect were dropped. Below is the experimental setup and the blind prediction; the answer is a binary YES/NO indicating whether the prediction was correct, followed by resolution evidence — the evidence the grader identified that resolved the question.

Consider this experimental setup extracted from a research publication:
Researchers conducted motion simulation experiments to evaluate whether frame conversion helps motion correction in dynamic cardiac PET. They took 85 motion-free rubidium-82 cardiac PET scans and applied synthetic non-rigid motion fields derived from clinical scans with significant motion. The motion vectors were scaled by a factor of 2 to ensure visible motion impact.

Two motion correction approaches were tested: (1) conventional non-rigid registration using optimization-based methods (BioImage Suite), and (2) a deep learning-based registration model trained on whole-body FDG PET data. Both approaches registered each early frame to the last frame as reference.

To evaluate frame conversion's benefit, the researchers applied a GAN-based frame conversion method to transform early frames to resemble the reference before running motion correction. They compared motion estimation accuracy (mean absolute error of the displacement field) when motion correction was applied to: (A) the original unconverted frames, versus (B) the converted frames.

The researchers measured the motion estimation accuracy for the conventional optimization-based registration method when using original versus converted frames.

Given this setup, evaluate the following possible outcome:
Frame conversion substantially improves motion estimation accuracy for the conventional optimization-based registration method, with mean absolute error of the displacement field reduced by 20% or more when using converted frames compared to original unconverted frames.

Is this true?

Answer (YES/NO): NO